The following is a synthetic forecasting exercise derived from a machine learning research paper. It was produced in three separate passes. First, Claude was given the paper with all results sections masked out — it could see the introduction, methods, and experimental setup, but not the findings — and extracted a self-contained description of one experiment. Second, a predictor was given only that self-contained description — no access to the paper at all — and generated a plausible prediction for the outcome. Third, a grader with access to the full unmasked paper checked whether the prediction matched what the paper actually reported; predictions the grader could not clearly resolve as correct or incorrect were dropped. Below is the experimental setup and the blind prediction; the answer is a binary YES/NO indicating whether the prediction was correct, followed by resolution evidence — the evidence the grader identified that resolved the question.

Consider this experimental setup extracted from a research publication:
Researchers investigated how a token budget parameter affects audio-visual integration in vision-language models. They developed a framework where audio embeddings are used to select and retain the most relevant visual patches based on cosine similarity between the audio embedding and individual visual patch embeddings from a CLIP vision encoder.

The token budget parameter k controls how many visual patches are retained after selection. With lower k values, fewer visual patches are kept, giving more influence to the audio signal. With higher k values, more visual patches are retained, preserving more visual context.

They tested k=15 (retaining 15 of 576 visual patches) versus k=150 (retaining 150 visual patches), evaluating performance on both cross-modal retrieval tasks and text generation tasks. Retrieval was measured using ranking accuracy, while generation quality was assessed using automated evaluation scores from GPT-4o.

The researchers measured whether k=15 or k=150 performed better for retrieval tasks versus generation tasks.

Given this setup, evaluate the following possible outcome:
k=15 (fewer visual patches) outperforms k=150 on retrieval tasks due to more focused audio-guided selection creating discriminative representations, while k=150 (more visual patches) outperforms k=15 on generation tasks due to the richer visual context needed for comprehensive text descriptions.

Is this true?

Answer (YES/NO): YES